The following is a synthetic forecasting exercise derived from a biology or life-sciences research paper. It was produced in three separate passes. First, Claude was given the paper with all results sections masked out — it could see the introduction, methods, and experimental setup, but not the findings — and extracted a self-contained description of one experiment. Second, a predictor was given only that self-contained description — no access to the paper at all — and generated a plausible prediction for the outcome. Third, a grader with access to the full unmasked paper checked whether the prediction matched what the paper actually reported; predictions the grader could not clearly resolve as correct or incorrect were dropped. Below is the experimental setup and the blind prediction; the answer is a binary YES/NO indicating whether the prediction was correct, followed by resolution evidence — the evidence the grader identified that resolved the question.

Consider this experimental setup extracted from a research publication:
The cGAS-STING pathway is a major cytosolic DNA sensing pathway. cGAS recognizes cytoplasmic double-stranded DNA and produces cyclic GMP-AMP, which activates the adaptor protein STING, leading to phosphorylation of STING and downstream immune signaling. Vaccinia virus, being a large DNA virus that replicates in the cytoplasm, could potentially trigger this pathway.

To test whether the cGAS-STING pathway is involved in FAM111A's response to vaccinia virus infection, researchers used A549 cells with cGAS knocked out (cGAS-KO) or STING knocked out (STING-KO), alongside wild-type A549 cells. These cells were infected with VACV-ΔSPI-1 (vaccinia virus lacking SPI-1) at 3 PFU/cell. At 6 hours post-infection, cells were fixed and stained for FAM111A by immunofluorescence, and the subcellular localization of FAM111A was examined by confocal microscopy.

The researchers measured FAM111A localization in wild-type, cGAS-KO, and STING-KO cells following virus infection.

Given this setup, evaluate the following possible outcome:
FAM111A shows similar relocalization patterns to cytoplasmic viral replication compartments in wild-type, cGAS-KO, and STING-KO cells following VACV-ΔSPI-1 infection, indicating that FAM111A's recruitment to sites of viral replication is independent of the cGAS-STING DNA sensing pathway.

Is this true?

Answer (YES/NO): NO